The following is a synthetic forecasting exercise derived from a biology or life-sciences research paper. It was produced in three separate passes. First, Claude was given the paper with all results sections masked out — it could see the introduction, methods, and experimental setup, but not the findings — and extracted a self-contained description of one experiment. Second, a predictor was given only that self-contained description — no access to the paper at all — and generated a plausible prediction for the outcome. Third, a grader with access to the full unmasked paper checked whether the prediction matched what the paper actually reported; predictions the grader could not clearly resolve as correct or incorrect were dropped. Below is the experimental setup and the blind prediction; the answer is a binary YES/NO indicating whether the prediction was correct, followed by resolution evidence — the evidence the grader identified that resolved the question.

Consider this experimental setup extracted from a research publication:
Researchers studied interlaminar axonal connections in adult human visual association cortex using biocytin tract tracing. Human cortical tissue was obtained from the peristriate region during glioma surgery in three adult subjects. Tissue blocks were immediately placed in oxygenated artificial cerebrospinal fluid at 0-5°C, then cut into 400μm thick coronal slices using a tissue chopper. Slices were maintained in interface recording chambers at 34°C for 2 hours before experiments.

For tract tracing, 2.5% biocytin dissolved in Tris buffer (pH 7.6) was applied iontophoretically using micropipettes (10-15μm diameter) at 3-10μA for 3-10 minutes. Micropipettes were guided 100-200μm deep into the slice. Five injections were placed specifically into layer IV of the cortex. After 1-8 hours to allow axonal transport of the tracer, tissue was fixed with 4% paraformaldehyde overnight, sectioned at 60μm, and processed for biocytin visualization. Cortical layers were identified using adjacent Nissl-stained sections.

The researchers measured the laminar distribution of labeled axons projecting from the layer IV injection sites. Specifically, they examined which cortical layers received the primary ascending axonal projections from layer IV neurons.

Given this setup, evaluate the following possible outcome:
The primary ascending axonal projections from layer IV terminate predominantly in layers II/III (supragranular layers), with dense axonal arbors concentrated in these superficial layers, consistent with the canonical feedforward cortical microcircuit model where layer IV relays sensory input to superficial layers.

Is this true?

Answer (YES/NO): YES